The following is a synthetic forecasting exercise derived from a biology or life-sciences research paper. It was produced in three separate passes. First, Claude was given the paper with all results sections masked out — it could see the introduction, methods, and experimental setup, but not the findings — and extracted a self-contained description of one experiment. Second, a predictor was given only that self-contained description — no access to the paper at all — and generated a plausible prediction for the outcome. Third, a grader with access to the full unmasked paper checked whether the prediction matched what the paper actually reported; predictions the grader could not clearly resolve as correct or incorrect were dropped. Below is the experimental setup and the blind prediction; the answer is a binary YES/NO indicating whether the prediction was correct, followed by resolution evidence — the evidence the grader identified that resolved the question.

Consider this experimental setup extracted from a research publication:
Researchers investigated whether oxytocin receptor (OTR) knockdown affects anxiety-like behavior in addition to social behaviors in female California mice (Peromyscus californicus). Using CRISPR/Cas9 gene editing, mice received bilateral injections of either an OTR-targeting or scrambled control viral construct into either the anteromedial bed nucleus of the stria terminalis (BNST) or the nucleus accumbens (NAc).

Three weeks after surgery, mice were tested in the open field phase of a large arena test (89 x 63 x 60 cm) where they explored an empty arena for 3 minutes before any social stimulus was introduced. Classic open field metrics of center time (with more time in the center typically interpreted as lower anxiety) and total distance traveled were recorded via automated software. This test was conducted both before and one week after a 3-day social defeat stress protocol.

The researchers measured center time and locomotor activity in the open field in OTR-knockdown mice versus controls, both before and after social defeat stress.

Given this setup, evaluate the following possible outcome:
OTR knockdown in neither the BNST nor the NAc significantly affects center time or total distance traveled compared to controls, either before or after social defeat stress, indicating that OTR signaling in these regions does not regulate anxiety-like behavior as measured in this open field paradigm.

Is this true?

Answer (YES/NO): YES